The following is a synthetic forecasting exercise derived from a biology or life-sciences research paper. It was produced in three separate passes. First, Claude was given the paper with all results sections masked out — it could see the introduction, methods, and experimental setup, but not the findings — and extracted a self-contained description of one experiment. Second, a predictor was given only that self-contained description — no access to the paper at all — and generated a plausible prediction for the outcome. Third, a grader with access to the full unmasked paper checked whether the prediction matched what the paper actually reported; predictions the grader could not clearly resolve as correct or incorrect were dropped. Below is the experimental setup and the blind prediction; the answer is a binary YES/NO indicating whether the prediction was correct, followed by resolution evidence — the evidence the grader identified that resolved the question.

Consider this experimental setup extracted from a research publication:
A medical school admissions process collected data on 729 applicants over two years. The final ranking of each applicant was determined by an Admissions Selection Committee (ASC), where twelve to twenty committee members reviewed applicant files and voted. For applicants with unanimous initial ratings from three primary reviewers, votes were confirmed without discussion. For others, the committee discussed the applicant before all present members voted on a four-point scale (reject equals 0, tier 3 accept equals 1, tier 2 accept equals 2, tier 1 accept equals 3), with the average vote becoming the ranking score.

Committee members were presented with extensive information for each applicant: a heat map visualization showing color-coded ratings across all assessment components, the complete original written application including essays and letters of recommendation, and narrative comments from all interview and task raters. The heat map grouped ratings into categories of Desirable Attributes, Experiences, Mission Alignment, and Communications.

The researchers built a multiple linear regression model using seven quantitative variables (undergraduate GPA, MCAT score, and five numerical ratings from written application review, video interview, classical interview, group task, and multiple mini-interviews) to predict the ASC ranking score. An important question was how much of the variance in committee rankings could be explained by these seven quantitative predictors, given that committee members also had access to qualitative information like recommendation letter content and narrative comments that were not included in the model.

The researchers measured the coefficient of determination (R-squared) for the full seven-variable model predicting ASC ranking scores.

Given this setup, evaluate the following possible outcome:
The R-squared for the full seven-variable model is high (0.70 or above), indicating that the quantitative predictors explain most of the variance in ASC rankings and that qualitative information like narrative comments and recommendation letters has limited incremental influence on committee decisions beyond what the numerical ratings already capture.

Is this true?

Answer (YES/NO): NO